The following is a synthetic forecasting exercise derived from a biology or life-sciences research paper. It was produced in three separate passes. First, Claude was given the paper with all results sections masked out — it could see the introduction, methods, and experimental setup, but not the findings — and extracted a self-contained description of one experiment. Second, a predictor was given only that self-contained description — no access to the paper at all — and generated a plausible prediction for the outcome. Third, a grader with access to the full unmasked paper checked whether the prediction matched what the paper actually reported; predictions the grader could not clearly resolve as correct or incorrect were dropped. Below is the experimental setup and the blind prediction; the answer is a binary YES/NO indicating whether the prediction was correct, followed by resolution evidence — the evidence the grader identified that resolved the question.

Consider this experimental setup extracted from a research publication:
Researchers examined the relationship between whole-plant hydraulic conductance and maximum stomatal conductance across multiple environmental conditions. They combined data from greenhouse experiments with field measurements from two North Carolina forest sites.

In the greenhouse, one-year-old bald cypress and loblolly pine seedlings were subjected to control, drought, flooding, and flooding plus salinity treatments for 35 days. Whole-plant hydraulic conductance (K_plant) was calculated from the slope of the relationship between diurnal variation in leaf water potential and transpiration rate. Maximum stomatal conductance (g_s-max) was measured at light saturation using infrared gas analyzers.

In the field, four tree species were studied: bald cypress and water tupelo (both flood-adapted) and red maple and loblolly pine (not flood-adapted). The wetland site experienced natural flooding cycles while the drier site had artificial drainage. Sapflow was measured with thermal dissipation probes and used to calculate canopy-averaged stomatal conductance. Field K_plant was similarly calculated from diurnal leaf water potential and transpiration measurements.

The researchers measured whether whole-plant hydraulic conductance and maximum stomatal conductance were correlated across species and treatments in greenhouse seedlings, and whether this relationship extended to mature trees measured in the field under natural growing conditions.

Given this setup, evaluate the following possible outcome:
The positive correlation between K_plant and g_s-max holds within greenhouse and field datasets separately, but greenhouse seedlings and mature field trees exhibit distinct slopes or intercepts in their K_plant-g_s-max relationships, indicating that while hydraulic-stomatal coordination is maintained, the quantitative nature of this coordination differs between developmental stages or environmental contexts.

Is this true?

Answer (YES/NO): NO